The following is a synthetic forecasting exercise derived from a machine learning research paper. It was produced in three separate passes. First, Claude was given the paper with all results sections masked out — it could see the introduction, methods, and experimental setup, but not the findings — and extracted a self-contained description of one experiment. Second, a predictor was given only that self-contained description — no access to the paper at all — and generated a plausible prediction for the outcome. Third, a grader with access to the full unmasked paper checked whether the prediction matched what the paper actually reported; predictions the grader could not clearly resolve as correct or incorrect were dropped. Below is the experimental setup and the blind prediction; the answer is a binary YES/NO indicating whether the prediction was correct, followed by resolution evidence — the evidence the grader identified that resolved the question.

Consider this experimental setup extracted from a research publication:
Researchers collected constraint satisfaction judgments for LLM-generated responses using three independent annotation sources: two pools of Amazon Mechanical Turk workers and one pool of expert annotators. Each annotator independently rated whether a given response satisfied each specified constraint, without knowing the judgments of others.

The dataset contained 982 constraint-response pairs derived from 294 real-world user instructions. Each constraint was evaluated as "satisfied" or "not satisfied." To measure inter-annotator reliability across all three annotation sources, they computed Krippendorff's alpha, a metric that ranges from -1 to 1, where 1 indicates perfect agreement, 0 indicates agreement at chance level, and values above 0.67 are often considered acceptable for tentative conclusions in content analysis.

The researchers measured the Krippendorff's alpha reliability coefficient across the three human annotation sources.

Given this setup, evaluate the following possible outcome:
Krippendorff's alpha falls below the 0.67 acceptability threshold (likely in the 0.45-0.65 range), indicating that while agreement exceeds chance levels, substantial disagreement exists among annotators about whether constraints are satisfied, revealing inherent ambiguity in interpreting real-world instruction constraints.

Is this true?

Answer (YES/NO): YES